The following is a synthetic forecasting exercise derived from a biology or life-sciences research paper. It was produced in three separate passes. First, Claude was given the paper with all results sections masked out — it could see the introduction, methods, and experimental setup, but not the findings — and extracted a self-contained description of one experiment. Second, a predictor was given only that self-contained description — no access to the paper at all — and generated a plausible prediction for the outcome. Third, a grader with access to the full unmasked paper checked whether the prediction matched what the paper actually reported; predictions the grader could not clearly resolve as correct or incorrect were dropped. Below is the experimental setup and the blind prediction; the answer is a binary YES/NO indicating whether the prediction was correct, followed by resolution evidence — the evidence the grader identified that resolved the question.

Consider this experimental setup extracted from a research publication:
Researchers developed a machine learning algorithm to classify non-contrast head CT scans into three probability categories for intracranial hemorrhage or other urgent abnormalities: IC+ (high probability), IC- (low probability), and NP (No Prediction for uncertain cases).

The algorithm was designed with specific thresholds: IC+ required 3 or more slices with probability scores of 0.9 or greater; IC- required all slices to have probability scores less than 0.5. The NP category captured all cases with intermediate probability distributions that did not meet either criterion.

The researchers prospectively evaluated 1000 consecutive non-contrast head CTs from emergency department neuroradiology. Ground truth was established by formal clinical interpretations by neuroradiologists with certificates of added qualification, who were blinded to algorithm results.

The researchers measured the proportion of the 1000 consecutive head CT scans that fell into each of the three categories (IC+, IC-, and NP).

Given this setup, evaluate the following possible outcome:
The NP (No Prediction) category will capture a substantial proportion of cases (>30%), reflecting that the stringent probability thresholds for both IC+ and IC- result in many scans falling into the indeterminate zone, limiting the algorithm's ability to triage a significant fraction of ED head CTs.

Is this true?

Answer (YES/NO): NO